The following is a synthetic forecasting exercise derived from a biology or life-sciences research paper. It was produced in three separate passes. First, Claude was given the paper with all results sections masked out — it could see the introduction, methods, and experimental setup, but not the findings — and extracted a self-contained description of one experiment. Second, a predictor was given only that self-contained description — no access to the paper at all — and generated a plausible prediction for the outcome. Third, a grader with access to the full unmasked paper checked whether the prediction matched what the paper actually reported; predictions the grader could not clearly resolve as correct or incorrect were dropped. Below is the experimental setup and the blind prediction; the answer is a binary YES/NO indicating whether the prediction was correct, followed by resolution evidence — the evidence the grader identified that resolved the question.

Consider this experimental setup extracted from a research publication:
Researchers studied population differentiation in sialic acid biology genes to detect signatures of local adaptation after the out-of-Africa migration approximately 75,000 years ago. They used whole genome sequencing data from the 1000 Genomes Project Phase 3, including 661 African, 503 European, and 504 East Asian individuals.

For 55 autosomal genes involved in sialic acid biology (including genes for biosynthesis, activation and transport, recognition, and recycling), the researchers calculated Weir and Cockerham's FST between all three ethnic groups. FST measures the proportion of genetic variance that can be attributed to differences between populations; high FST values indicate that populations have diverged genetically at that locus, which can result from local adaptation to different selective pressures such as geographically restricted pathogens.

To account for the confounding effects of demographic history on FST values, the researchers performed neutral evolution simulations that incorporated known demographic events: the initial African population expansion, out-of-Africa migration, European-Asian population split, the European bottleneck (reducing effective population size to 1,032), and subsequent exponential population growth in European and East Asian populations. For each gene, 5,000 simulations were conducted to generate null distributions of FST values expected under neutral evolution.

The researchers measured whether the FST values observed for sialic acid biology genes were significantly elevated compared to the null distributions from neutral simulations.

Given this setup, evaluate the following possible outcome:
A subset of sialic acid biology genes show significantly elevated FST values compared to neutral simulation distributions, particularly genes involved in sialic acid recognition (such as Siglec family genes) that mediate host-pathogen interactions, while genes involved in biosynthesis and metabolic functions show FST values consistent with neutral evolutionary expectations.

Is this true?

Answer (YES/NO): NO